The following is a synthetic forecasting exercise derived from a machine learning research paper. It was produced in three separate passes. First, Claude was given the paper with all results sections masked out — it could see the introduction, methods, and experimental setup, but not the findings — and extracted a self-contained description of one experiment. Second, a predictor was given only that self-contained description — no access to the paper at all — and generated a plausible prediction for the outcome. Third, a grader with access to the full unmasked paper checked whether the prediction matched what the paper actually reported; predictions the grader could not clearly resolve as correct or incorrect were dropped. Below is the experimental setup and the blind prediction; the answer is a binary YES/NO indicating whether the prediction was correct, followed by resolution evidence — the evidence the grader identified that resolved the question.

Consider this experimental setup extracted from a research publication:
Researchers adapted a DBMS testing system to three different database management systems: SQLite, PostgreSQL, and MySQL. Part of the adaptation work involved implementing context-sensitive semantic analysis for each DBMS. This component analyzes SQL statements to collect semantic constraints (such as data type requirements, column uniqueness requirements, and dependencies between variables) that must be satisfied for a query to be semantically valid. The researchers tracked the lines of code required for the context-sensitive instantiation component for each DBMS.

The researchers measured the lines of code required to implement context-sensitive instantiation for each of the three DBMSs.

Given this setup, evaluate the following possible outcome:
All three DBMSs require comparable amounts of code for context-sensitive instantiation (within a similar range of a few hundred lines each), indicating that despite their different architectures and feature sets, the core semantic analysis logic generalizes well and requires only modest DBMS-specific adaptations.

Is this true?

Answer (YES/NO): NO